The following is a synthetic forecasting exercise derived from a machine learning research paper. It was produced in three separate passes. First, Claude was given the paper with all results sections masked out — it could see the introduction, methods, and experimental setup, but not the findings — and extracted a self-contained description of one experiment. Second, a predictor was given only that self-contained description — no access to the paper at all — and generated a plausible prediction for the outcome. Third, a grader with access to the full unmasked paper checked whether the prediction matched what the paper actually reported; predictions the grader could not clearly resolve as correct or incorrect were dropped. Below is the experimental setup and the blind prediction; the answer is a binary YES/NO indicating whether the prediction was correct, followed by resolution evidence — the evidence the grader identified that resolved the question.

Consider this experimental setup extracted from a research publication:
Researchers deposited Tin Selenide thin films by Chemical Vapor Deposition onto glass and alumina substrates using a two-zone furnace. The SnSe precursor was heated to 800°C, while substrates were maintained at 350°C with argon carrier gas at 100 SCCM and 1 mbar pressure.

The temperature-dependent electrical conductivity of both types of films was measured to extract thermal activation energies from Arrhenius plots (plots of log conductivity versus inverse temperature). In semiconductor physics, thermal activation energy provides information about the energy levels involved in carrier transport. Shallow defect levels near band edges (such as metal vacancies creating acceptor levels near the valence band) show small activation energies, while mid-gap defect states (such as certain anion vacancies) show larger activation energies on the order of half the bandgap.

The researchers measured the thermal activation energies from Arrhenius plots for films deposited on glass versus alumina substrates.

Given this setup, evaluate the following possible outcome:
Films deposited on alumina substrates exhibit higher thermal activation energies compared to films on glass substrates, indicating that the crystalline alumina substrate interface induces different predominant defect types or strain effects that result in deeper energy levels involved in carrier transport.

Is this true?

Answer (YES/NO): YES